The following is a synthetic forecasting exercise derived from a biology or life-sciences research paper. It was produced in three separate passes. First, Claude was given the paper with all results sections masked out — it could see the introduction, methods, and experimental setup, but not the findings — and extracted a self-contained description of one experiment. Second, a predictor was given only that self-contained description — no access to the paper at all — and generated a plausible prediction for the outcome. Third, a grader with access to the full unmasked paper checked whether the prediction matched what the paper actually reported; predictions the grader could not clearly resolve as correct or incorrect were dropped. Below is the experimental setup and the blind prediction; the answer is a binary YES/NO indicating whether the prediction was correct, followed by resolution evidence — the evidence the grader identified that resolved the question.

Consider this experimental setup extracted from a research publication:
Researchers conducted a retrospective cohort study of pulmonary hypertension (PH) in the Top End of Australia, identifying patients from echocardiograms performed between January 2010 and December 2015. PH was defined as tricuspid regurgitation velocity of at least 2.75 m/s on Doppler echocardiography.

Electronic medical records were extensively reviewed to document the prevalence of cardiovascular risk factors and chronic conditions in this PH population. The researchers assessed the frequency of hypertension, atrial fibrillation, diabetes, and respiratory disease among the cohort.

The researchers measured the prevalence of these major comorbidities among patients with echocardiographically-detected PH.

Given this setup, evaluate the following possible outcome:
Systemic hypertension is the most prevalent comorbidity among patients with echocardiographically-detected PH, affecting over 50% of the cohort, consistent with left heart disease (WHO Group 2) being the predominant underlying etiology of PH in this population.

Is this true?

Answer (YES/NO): YES